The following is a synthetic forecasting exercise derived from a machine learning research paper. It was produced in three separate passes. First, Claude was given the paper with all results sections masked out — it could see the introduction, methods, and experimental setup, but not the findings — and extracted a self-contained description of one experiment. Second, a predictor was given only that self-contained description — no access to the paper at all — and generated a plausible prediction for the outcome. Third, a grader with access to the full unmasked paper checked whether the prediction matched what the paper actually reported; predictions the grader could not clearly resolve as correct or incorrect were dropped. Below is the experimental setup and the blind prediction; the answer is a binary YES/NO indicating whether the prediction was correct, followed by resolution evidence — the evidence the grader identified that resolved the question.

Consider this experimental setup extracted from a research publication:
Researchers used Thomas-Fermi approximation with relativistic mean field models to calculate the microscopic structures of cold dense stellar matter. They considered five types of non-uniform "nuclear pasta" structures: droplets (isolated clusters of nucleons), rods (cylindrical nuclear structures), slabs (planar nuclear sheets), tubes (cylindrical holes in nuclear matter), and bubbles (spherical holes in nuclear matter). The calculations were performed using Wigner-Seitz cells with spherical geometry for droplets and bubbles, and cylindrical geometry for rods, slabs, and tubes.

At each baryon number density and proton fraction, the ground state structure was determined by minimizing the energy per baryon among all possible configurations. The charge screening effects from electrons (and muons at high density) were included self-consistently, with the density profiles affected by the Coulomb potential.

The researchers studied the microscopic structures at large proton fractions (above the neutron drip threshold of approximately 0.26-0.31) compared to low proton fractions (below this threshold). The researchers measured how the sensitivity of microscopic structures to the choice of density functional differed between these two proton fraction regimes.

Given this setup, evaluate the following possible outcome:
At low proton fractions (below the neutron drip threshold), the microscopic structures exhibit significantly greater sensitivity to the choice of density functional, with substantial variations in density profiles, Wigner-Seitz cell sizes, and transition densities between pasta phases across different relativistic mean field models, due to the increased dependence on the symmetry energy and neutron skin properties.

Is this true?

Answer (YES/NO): NO